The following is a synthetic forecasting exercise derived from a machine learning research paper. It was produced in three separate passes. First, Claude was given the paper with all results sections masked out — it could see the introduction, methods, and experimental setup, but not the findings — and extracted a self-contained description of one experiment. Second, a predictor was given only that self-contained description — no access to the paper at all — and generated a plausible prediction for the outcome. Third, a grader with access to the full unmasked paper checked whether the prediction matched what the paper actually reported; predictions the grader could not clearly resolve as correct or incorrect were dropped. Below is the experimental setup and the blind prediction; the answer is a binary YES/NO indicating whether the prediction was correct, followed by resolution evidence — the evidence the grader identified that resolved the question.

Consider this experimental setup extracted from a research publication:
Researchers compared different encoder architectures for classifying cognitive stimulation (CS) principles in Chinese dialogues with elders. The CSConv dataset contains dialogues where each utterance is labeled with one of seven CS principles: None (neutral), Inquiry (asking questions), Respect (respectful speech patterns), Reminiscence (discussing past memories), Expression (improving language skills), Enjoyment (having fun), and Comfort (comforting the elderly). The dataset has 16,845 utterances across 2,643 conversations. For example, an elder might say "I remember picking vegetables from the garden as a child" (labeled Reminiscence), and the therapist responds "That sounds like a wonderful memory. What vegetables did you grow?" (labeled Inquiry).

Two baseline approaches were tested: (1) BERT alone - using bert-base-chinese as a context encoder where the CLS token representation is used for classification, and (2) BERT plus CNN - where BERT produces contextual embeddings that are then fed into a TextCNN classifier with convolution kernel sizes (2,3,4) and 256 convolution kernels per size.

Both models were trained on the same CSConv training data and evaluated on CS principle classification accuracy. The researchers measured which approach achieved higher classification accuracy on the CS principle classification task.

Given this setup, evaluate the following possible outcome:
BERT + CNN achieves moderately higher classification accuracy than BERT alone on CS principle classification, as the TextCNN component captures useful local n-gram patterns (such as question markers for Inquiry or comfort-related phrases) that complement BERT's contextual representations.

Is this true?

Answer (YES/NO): NO